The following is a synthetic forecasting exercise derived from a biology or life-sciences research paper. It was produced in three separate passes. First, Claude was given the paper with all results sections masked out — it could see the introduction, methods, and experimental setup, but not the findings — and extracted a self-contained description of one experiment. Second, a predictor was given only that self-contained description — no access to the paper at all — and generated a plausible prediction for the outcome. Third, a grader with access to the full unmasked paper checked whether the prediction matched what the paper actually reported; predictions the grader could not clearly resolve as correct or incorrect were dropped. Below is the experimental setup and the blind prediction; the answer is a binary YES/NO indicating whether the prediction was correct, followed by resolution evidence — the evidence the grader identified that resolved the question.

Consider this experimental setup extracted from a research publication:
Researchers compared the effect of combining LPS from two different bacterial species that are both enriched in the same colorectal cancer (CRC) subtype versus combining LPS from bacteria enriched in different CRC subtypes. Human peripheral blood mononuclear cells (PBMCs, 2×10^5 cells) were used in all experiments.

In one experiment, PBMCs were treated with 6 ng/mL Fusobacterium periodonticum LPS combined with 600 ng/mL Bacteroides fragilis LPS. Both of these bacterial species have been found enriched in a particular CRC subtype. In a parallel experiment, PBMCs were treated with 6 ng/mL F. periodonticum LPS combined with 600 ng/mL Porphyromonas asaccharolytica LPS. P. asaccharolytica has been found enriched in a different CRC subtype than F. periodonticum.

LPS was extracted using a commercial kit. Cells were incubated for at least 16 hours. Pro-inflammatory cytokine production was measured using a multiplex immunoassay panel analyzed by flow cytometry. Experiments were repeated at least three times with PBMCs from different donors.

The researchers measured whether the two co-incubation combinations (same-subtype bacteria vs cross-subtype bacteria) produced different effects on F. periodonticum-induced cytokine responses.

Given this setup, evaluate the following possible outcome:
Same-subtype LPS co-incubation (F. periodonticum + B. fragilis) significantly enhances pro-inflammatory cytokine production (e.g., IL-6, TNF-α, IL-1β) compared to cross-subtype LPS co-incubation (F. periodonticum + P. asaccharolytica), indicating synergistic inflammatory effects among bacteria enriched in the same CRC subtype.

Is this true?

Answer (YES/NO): NO